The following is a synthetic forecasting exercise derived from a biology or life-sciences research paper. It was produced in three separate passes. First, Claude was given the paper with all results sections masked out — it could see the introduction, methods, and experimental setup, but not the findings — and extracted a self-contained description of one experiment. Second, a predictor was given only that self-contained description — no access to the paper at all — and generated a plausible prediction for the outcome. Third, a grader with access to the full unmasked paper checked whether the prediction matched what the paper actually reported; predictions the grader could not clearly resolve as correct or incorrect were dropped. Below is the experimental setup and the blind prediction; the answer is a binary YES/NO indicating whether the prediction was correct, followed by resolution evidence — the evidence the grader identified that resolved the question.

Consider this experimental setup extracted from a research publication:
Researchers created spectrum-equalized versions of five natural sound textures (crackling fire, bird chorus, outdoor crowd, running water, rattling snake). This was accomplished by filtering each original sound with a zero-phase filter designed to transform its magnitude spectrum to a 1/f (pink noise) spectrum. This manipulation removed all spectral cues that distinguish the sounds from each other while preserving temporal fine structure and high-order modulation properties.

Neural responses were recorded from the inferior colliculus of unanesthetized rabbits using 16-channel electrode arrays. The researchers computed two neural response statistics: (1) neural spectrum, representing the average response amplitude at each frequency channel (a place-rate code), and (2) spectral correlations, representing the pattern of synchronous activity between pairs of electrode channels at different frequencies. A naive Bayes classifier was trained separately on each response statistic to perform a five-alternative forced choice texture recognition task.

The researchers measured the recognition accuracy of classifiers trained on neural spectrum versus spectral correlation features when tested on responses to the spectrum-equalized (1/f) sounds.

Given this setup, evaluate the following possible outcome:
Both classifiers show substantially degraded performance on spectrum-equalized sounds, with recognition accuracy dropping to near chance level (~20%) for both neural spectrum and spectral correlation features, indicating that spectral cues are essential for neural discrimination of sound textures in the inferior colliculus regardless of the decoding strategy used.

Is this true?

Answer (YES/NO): NO